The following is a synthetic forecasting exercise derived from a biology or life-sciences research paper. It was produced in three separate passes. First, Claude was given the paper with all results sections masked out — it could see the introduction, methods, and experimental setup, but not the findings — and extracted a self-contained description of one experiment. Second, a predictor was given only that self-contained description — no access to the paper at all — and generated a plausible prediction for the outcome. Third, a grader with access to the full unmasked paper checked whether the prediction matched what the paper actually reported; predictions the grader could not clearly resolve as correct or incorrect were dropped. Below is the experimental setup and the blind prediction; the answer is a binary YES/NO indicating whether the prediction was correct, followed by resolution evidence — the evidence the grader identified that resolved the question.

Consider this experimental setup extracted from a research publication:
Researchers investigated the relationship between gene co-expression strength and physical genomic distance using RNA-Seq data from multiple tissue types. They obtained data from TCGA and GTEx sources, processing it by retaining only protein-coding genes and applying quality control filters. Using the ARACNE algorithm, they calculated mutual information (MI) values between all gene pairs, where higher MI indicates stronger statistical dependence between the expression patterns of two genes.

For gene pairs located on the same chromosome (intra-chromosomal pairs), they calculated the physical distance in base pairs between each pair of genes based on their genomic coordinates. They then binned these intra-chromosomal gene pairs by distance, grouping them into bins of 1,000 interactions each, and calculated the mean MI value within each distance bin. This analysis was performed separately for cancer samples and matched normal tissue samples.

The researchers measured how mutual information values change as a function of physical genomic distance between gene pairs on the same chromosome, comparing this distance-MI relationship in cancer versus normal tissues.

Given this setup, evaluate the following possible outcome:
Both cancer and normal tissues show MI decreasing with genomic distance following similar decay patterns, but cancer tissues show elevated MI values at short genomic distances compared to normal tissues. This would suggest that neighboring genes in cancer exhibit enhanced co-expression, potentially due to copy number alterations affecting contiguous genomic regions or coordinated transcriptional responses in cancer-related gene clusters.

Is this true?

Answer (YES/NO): NO